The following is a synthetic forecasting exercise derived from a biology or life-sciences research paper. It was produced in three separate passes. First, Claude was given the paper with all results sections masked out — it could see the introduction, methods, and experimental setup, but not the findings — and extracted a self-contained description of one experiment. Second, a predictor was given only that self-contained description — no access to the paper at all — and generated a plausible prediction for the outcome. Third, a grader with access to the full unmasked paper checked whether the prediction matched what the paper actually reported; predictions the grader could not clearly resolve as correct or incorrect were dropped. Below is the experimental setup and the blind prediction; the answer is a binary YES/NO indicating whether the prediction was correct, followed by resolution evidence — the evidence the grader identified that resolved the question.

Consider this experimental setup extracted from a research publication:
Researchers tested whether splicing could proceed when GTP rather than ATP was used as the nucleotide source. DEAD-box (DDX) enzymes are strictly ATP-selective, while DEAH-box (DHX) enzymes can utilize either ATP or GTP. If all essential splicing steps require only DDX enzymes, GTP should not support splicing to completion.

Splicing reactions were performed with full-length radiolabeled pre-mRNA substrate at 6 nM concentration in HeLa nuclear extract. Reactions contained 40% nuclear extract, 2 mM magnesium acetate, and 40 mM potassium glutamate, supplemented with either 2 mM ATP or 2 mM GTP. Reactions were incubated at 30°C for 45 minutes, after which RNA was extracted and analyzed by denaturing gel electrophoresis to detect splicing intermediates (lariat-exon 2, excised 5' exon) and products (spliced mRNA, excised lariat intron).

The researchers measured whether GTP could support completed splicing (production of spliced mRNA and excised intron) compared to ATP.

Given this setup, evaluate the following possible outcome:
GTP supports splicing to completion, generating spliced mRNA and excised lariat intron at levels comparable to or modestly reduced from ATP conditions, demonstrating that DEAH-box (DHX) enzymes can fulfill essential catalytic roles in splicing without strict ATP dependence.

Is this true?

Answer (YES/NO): YES